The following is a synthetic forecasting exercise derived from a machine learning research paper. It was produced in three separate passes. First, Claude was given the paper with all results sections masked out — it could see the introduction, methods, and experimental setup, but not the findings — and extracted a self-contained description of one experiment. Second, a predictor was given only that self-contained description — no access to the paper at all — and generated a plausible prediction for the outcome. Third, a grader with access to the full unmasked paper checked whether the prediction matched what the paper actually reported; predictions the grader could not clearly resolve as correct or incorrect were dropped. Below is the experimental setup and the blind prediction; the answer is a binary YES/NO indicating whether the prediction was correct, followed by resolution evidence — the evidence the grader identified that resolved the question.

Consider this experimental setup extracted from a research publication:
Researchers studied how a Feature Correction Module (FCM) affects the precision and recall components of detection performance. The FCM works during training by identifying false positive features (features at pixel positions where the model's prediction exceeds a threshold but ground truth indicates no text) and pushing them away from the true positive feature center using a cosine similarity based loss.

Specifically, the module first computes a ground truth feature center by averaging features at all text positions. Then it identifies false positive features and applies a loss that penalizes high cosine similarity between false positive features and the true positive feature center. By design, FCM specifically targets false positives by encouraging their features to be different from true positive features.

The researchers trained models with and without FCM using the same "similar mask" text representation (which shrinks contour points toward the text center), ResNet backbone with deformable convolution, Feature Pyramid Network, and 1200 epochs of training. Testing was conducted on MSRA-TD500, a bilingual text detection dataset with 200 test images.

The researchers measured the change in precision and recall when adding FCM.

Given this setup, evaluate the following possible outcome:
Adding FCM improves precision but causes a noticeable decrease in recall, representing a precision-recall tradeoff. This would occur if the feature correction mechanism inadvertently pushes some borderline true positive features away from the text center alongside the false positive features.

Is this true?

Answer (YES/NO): NO